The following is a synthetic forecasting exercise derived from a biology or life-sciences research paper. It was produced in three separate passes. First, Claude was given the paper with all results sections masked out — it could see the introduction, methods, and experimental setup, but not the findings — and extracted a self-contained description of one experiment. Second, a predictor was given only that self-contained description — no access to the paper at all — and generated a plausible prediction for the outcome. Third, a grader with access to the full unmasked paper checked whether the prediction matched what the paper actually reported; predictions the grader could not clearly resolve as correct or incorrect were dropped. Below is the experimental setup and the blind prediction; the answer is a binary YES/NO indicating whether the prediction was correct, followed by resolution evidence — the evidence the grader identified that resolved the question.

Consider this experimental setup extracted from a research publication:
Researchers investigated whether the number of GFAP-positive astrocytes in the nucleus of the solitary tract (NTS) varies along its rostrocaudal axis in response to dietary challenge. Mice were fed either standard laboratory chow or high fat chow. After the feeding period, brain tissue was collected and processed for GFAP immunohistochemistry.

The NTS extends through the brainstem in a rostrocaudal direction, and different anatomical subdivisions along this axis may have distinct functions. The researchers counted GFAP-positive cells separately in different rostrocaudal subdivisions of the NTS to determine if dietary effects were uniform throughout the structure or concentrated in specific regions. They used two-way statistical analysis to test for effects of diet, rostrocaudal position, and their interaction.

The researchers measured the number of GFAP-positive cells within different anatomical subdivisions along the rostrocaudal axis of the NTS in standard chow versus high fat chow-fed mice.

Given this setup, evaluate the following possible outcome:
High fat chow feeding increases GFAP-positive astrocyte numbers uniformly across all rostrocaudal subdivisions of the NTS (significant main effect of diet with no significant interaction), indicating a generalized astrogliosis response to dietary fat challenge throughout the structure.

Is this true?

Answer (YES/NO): YES